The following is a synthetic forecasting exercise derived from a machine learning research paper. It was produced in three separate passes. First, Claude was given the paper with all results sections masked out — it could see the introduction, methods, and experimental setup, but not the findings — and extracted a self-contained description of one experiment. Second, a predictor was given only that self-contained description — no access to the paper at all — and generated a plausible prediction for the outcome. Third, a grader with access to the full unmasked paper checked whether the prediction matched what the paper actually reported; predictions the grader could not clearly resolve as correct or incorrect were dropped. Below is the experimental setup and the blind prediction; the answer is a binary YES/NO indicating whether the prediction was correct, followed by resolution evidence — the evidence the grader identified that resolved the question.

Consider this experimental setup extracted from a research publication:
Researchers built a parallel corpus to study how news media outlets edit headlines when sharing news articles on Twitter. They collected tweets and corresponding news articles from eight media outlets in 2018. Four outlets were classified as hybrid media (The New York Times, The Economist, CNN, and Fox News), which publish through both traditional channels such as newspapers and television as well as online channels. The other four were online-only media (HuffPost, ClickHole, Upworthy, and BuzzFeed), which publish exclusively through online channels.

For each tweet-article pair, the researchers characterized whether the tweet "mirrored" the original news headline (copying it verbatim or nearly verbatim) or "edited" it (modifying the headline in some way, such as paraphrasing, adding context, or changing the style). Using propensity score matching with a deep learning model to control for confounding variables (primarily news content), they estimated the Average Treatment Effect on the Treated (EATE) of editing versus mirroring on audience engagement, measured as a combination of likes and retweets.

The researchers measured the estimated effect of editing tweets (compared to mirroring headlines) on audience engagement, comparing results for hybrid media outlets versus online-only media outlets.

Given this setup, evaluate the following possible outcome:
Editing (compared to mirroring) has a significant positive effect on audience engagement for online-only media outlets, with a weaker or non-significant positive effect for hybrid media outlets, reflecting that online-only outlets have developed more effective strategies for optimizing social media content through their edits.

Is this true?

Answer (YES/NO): NO